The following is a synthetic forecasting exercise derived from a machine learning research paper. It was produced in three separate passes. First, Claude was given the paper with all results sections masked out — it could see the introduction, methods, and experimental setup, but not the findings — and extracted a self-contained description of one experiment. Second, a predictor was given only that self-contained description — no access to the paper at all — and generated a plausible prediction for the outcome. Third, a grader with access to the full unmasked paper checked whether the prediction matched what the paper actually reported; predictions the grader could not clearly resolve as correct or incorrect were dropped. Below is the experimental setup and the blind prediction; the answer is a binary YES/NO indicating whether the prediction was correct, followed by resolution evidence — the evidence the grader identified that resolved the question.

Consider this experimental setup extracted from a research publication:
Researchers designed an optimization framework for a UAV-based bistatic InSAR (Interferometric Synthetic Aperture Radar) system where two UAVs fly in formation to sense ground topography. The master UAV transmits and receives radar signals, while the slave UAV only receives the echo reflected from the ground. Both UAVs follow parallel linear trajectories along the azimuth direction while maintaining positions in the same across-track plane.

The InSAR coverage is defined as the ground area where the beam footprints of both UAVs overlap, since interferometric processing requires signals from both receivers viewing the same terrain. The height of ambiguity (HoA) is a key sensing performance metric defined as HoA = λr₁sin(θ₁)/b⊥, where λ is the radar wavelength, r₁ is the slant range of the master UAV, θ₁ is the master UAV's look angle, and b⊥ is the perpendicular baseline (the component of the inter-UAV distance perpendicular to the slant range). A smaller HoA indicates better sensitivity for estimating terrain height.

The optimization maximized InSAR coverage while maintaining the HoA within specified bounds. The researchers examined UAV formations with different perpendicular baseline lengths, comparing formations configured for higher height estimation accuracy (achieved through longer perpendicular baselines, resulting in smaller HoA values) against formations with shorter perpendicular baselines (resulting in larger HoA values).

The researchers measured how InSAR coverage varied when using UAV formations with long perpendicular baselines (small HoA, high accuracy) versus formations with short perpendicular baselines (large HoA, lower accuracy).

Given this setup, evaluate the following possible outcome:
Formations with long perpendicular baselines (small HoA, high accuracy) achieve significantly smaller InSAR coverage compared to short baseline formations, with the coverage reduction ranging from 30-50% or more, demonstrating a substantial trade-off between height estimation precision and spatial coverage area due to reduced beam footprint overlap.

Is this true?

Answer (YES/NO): NO